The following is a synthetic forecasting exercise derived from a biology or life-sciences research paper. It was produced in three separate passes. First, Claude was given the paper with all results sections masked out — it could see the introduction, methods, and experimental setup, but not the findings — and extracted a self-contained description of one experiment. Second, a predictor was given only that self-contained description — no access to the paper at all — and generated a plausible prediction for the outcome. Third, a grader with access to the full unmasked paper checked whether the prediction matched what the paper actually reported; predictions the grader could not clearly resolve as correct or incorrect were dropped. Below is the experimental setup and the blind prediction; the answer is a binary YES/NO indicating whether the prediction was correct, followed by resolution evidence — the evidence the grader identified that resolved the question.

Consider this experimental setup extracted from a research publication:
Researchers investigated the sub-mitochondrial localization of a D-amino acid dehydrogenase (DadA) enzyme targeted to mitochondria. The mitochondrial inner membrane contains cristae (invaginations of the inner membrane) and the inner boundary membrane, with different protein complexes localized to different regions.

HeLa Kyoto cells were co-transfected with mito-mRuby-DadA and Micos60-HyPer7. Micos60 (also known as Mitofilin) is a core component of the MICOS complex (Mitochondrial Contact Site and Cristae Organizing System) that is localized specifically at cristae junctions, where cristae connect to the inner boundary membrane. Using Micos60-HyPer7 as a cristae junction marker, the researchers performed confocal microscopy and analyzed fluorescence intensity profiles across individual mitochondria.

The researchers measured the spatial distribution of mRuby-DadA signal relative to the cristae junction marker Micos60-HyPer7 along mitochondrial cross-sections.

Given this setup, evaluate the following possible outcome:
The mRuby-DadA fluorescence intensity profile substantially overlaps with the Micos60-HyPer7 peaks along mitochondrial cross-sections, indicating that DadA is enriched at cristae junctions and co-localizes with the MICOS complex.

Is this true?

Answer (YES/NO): NO